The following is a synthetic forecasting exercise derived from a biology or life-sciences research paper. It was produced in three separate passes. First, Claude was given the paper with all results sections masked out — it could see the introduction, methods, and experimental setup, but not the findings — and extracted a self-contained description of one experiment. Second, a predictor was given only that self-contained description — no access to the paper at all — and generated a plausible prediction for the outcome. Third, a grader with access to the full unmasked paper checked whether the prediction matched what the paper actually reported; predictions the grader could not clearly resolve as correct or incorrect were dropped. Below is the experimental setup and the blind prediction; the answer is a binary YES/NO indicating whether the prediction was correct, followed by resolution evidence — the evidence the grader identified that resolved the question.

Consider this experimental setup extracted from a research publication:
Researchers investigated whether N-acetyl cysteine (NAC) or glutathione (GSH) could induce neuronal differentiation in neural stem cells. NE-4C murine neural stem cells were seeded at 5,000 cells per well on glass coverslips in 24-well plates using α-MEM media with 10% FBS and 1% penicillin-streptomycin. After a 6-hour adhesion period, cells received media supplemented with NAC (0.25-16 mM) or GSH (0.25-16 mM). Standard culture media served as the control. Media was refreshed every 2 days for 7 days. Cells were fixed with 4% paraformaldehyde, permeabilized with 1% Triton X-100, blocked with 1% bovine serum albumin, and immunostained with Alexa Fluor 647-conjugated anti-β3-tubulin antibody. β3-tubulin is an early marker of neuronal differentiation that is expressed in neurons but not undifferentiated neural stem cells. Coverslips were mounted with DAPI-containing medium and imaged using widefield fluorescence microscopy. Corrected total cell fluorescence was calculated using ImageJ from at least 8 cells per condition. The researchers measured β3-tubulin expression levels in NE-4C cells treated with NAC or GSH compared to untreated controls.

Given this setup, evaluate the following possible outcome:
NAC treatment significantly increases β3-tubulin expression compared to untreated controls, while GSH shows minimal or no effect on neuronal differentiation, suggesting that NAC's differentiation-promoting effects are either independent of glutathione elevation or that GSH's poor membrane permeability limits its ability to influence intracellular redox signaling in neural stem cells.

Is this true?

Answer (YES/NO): NO